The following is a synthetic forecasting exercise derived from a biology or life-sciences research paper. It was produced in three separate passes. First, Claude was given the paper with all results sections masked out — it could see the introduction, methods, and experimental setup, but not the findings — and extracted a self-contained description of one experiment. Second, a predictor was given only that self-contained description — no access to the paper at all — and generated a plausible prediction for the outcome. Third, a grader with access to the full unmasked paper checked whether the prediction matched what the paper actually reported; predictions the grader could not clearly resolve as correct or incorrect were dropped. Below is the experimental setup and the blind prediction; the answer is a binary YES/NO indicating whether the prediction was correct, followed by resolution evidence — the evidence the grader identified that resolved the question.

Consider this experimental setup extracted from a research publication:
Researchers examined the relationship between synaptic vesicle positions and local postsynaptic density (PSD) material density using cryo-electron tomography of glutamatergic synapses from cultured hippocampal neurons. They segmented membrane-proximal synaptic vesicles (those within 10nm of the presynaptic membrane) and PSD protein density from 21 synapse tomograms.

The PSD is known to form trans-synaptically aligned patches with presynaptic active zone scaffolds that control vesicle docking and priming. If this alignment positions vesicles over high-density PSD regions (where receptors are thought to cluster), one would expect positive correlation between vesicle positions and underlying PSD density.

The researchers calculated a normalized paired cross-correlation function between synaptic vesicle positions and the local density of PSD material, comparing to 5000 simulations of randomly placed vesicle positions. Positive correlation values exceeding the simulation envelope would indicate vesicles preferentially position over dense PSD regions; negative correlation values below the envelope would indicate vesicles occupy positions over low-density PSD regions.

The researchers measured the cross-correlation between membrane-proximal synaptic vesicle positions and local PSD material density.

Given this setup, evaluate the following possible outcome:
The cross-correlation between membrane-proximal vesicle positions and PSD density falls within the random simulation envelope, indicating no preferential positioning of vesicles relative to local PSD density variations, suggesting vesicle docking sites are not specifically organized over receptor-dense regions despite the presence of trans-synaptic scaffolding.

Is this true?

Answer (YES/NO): NO